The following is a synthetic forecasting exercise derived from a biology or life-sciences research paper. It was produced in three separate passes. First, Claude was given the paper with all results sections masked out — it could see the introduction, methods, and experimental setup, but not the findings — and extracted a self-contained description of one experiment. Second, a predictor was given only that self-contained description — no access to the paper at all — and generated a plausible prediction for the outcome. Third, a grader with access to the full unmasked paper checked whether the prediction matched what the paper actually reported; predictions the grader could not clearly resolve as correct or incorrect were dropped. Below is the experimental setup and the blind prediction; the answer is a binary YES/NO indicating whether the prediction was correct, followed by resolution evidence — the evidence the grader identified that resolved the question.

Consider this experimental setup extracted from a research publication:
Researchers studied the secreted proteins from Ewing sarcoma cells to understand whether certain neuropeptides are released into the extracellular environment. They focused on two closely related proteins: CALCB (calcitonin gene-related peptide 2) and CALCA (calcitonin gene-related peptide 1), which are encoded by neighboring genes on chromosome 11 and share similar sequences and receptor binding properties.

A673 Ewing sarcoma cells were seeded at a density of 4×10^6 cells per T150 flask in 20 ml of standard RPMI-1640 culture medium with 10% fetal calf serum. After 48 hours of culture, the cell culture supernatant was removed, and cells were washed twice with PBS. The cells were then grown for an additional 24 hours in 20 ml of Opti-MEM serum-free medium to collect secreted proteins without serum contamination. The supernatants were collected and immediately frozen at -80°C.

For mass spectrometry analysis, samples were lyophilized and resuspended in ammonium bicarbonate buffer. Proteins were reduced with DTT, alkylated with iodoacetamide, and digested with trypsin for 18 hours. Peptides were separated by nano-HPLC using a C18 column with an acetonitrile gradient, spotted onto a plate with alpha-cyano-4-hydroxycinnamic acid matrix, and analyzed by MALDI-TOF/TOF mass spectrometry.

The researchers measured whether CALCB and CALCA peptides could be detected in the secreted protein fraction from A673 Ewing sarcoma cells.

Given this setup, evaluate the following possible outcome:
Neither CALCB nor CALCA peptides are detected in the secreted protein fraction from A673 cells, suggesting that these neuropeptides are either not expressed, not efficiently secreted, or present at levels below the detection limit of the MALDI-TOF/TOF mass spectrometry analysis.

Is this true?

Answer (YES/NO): NO